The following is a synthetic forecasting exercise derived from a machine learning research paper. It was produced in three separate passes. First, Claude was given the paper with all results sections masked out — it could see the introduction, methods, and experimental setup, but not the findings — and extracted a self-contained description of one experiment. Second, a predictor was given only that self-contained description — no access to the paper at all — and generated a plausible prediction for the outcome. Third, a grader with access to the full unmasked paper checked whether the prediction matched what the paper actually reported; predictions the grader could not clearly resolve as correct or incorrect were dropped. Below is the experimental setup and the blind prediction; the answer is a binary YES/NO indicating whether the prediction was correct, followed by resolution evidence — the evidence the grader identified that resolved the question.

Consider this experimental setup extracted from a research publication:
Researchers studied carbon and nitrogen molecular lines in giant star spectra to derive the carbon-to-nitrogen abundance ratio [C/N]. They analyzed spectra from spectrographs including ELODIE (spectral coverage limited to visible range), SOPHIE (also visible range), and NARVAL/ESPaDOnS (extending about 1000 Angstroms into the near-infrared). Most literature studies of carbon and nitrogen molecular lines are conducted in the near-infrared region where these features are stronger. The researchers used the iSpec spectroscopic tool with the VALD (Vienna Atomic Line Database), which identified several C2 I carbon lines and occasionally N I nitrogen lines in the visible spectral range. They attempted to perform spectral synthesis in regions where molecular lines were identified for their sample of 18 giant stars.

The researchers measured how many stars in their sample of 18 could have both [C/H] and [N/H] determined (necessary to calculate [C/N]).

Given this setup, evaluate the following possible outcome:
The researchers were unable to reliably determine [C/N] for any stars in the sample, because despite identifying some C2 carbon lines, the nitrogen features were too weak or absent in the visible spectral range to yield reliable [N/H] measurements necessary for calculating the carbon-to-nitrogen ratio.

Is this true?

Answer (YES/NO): NO